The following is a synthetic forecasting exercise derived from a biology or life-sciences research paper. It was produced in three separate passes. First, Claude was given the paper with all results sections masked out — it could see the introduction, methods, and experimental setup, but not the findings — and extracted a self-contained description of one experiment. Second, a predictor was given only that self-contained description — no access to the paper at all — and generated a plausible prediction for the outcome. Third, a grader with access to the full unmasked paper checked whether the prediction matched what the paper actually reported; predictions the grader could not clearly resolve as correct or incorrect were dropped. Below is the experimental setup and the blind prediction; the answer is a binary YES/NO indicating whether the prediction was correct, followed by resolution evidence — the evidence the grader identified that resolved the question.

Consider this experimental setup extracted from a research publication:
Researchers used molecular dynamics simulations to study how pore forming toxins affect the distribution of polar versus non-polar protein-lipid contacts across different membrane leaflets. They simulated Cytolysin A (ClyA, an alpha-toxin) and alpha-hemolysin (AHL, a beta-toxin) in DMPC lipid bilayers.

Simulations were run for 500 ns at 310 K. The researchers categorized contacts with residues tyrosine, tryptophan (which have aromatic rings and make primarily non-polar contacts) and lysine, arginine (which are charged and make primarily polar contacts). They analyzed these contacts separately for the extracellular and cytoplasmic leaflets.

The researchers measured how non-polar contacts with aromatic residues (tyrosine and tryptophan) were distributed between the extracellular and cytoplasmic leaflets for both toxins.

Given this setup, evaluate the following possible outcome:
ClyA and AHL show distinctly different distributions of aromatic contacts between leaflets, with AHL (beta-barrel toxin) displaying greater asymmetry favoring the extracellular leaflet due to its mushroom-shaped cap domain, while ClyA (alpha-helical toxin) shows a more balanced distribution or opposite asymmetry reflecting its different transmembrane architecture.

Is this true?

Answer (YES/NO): YES